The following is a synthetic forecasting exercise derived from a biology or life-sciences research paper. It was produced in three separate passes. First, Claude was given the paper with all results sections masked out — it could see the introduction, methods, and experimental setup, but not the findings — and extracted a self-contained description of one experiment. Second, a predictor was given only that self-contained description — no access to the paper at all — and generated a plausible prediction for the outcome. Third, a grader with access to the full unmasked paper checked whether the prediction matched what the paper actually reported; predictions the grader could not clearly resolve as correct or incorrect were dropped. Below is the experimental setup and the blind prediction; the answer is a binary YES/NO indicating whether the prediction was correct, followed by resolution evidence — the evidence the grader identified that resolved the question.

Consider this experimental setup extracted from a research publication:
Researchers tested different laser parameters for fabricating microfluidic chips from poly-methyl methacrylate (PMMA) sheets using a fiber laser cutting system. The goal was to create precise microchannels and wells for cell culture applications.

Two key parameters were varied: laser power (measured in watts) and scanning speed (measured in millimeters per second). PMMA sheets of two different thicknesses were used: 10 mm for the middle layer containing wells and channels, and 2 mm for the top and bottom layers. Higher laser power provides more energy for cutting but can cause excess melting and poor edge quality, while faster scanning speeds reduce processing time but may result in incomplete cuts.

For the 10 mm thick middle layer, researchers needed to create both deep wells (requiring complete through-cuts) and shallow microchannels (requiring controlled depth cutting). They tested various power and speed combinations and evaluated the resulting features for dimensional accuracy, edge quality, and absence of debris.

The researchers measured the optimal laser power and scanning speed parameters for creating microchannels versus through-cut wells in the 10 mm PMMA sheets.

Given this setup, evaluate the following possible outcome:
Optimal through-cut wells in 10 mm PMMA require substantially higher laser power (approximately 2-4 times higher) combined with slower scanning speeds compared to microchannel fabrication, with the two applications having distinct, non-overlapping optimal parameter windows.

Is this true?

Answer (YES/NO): NO